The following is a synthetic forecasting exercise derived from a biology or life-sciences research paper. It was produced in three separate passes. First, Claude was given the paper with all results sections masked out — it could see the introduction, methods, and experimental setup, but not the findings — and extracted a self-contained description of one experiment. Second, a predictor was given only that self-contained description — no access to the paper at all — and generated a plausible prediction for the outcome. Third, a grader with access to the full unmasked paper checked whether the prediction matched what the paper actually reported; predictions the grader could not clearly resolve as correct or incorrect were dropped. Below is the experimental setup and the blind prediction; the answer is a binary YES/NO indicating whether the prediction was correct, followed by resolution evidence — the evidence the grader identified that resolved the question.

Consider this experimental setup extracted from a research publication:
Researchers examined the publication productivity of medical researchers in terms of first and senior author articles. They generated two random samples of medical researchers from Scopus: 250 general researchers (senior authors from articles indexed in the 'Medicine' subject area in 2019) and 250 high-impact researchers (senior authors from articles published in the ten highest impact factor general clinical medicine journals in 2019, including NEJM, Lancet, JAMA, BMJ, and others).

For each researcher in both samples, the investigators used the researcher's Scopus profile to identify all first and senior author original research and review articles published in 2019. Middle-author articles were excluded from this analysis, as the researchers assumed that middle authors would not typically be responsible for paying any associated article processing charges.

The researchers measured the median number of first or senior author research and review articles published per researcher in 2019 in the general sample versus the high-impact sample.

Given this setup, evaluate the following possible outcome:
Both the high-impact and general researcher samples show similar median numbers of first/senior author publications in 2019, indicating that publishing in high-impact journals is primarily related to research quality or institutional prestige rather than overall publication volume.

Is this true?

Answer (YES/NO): NO